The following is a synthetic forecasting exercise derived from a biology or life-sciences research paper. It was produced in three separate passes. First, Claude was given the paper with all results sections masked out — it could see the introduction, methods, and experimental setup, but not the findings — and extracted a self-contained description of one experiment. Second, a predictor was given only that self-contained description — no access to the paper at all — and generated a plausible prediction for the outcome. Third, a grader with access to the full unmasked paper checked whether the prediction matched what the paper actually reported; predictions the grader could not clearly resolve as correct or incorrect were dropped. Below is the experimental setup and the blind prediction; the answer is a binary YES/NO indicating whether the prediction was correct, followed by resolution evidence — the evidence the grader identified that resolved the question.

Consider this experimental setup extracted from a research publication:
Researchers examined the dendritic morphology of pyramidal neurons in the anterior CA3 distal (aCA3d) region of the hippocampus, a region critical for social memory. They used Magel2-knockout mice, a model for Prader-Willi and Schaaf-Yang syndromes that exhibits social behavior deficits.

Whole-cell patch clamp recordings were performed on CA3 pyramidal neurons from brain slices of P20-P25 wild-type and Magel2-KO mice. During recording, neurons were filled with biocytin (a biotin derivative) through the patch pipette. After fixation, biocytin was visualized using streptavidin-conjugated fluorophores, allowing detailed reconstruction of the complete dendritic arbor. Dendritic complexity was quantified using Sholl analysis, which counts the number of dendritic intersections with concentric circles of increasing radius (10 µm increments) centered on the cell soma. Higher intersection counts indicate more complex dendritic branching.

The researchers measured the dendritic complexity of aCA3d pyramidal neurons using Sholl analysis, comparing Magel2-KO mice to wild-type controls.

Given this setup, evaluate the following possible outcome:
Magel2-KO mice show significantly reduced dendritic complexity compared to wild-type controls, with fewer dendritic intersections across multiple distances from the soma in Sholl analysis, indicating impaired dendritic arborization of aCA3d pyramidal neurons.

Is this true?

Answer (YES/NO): NO